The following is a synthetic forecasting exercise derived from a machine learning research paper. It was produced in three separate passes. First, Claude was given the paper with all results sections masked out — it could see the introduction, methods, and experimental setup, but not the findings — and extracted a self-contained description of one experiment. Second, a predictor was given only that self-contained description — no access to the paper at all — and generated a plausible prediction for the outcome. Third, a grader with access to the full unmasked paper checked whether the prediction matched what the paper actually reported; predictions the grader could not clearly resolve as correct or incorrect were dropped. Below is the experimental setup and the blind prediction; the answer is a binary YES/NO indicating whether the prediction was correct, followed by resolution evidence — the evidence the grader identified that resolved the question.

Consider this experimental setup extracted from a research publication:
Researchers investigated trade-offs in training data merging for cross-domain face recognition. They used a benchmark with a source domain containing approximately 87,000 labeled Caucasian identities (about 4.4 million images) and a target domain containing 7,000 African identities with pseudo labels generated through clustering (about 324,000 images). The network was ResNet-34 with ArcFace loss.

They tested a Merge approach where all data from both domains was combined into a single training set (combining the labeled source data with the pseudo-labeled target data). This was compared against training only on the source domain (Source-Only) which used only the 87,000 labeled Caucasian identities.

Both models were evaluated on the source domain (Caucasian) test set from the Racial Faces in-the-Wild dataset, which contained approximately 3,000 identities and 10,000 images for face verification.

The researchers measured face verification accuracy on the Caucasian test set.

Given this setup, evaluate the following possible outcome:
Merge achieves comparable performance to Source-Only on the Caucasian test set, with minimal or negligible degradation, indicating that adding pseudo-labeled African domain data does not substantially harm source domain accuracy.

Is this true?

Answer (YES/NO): YES